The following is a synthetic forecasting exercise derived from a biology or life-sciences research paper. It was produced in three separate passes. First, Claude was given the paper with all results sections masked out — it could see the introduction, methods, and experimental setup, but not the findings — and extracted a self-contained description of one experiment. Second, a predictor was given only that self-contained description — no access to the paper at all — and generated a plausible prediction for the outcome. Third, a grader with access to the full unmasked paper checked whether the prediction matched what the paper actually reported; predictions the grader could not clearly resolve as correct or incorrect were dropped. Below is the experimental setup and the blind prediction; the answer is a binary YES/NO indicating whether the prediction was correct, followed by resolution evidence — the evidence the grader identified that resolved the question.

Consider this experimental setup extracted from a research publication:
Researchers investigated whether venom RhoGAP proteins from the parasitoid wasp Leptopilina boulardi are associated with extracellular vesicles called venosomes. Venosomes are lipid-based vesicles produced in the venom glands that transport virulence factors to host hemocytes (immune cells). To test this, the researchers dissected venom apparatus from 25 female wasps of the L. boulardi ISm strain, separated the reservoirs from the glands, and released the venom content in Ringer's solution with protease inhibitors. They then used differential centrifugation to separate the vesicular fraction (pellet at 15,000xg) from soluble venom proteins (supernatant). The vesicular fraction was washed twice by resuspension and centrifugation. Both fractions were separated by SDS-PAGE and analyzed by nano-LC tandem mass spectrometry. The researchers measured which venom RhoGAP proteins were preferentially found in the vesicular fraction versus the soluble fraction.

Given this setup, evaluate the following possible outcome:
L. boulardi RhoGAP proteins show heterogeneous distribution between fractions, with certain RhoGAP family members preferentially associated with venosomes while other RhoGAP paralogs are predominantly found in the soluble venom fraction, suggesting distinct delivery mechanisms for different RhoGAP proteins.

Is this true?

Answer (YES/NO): NO